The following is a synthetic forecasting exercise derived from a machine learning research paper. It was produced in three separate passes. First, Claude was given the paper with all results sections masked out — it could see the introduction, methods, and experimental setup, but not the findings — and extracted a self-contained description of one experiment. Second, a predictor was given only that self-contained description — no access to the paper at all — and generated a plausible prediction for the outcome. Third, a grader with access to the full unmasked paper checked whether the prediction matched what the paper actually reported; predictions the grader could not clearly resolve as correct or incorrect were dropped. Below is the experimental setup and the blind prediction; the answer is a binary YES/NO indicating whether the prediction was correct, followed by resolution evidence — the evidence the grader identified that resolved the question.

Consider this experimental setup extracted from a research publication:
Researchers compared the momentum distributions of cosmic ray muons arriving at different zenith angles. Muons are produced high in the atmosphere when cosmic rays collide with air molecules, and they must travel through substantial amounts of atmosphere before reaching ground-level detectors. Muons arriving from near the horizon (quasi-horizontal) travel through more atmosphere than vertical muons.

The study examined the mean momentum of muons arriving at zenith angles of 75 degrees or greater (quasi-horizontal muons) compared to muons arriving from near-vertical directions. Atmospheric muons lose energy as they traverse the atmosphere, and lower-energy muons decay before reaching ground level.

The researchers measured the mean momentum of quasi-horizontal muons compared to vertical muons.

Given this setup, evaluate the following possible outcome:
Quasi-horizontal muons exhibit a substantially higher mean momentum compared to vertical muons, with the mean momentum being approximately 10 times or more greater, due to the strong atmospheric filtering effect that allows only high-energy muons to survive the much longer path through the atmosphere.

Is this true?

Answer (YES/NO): NO